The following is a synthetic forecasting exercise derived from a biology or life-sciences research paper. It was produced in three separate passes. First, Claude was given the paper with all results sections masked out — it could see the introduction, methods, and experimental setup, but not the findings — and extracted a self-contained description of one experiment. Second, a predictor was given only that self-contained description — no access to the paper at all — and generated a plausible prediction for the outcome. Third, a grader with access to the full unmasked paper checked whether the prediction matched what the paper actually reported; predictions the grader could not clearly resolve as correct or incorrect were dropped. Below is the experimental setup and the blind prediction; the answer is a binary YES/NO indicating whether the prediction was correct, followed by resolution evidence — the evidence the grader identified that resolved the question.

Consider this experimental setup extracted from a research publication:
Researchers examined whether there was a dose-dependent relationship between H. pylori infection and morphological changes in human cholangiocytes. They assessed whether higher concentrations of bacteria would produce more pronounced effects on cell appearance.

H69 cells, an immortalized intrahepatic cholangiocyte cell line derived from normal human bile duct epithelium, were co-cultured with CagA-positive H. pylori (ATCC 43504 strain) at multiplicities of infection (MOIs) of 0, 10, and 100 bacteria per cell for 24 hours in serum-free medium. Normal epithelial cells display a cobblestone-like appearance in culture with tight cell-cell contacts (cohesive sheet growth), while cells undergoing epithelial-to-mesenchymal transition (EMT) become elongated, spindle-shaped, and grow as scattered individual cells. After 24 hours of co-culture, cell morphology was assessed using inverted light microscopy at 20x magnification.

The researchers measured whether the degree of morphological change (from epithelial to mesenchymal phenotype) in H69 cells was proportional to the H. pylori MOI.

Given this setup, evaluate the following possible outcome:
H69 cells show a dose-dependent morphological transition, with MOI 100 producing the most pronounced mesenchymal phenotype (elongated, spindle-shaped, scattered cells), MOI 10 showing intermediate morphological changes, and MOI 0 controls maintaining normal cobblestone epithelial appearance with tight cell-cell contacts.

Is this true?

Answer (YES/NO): YES